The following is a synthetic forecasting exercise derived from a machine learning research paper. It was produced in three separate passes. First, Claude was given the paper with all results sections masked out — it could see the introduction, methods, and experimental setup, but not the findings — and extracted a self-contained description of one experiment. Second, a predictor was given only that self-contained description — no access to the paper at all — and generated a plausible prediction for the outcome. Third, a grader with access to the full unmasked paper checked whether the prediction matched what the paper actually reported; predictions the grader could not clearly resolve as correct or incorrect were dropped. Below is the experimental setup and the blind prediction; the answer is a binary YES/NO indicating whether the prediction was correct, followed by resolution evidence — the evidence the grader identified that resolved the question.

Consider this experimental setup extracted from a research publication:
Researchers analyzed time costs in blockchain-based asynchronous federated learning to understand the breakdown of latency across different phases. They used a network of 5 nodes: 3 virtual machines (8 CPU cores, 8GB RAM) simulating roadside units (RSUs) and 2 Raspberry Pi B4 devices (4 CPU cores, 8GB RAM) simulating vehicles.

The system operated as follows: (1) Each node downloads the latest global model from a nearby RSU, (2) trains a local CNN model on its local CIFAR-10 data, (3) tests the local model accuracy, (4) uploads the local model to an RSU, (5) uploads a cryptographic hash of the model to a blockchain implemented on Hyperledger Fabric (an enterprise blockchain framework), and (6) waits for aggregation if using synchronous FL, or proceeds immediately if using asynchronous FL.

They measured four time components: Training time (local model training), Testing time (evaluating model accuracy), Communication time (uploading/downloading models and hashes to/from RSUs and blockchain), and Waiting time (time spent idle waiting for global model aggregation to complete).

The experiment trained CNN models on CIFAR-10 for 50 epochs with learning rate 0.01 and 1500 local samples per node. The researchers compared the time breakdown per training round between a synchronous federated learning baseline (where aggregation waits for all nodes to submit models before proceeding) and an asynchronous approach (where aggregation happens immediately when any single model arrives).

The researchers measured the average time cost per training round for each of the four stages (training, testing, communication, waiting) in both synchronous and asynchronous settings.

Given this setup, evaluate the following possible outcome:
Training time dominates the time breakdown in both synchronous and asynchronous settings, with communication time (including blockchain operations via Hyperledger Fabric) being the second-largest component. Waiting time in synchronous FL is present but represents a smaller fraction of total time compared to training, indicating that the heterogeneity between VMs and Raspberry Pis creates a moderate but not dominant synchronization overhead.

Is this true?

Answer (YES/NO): NO